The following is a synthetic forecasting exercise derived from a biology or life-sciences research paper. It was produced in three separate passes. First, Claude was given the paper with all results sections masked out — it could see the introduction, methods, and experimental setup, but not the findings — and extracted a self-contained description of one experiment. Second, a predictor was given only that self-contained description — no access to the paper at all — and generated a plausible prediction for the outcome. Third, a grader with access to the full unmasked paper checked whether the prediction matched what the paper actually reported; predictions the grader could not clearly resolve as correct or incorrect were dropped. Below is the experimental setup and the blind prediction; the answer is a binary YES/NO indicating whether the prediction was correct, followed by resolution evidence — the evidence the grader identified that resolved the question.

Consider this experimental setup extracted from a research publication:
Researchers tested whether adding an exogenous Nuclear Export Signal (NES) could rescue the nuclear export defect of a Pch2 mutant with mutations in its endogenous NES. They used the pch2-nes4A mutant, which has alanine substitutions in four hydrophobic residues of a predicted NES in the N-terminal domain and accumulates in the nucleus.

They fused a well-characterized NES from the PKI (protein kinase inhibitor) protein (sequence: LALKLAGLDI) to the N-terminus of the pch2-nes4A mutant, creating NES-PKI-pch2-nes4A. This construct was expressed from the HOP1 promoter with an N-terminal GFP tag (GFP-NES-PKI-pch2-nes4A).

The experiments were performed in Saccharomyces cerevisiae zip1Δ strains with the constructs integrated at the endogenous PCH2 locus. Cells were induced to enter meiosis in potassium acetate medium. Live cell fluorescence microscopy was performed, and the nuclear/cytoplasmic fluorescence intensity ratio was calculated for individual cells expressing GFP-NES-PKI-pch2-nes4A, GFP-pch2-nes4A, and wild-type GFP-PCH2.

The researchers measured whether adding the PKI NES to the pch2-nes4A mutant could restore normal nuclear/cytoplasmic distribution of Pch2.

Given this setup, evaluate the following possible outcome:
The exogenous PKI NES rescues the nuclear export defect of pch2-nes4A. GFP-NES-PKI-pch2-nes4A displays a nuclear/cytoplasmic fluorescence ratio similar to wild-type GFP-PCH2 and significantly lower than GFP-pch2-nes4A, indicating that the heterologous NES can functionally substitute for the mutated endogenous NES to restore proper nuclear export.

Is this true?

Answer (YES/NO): YES